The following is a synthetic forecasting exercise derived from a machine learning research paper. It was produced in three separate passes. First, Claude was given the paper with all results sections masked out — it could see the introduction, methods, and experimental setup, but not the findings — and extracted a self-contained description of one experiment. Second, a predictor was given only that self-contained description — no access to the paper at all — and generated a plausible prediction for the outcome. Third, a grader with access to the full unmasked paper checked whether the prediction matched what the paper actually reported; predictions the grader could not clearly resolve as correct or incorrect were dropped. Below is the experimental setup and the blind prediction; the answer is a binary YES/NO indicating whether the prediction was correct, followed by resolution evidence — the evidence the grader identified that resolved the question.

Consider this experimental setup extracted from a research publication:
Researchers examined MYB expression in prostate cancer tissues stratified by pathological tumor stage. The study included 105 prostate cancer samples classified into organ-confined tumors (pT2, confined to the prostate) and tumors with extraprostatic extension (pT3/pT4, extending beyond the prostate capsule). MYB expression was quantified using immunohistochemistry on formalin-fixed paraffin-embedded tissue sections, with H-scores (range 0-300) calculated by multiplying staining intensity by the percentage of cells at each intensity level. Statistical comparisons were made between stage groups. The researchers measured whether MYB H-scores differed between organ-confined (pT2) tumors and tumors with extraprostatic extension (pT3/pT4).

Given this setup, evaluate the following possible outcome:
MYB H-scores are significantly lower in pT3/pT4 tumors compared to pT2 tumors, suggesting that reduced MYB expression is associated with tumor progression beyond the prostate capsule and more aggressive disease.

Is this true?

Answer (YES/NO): NO